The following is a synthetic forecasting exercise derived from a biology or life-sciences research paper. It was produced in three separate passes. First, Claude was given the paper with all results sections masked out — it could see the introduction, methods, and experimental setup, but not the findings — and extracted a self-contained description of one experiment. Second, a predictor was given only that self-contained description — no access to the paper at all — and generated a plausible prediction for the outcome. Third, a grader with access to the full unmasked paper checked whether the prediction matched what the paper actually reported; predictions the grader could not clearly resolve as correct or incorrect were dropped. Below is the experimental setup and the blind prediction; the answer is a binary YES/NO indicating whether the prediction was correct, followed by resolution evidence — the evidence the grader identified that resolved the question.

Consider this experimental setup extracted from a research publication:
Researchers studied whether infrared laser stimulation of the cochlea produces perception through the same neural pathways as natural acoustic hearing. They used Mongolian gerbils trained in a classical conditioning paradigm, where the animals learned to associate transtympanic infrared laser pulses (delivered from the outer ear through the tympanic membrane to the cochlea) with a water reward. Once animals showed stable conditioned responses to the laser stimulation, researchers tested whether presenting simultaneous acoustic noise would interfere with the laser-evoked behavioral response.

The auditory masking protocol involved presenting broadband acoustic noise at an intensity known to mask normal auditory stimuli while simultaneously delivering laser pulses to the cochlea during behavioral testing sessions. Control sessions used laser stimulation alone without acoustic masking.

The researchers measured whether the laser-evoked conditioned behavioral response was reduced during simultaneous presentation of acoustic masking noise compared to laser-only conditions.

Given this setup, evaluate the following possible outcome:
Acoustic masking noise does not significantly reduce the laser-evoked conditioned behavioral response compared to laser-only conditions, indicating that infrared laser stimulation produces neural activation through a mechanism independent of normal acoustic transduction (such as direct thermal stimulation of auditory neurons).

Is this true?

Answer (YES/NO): NO